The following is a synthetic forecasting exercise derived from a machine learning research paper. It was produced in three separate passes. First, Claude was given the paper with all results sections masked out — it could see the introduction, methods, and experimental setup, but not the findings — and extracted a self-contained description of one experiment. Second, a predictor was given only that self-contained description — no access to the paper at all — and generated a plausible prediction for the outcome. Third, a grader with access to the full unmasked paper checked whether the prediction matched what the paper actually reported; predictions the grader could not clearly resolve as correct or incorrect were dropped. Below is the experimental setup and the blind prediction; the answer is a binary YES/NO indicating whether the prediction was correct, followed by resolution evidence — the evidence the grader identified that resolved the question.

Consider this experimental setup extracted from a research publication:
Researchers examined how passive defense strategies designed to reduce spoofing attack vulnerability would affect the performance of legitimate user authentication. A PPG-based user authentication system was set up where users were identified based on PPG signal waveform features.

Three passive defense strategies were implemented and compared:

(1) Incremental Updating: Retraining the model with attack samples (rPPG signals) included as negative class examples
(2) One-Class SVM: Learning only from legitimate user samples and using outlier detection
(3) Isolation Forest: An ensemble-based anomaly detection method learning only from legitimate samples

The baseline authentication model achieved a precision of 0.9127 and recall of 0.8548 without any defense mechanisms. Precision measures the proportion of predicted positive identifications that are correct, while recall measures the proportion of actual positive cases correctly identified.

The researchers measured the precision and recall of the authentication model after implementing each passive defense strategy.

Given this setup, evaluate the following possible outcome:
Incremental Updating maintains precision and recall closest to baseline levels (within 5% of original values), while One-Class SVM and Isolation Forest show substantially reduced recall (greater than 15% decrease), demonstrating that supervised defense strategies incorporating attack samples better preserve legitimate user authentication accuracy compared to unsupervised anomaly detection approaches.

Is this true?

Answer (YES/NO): NO